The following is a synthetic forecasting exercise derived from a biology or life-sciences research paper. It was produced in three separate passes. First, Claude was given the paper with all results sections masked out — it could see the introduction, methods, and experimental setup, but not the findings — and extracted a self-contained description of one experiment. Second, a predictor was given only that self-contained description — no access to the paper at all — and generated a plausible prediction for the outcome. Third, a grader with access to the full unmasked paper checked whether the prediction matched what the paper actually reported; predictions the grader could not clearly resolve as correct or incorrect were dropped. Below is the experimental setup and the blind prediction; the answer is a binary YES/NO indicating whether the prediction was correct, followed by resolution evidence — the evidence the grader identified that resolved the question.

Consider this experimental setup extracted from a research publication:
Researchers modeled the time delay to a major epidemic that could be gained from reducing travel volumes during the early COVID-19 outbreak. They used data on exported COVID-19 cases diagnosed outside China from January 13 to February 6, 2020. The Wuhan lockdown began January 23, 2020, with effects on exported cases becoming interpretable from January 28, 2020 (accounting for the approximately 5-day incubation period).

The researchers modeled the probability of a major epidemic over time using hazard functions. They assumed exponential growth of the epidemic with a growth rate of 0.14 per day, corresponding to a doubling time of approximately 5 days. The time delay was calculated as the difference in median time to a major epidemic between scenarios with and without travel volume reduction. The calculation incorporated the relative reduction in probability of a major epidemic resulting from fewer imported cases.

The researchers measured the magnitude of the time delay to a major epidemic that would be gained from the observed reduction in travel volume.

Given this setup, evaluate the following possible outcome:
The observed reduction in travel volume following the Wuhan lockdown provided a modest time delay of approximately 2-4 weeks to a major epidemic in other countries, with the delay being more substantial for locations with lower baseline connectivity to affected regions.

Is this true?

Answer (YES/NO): NO